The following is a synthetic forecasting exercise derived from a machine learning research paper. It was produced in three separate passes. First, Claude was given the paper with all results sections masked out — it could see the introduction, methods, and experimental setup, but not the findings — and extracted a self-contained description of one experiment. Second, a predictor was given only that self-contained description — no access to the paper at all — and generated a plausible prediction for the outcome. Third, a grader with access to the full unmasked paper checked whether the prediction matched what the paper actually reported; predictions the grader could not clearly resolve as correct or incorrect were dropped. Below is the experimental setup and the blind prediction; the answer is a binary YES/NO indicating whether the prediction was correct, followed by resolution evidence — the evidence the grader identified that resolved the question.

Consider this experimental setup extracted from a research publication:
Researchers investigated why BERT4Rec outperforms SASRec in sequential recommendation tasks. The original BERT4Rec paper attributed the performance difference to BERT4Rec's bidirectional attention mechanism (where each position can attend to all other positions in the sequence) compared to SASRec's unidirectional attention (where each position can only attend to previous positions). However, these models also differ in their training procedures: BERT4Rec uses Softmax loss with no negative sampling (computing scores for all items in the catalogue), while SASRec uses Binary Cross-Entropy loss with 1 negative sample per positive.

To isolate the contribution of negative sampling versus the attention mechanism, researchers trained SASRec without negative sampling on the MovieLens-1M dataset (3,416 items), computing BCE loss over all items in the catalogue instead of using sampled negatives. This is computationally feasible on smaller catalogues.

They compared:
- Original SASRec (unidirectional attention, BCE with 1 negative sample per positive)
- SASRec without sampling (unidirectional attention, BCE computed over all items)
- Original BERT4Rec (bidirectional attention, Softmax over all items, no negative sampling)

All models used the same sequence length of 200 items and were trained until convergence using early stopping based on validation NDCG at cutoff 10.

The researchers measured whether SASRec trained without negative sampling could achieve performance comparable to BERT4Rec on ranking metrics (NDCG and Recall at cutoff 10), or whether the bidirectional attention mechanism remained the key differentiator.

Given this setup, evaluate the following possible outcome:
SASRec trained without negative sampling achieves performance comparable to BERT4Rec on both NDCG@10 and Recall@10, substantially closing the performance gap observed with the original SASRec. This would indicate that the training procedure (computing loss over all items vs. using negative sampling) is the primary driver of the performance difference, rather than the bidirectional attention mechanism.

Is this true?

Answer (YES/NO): YES